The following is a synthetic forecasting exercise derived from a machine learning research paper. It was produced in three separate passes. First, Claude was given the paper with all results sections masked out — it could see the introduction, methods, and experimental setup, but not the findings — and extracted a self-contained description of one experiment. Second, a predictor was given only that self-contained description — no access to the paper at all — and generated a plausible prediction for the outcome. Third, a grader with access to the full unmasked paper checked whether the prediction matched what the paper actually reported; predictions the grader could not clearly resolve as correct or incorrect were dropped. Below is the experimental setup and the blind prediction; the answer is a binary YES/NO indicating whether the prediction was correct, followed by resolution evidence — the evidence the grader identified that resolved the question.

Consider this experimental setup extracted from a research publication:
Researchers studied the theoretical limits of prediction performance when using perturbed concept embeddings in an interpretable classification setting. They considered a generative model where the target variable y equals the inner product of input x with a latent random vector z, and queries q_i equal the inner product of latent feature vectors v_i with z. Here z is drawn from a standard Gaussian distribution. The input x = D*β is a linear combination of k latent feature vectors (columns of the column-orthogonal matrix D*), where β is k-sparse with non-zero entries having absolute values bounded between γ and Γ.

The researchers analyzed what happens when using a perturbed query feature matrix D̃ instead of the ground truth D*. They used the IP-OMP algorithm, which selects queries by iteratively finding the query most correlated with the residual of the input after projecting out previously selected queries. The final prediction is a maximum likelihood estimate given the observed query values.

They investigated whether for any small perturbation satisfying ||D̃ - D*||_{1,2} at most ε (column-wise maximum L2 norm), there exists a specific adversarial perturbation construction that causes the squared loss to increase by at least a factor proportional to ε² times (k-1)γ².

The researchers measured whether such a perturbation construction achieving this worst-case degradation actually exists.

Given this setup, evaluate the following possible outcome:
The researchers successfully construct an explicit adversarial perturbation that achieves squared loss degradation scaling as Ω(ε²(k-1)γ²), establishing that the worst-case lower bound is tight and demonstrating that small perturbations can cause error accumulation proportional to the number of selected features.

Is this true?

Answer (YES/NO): YES